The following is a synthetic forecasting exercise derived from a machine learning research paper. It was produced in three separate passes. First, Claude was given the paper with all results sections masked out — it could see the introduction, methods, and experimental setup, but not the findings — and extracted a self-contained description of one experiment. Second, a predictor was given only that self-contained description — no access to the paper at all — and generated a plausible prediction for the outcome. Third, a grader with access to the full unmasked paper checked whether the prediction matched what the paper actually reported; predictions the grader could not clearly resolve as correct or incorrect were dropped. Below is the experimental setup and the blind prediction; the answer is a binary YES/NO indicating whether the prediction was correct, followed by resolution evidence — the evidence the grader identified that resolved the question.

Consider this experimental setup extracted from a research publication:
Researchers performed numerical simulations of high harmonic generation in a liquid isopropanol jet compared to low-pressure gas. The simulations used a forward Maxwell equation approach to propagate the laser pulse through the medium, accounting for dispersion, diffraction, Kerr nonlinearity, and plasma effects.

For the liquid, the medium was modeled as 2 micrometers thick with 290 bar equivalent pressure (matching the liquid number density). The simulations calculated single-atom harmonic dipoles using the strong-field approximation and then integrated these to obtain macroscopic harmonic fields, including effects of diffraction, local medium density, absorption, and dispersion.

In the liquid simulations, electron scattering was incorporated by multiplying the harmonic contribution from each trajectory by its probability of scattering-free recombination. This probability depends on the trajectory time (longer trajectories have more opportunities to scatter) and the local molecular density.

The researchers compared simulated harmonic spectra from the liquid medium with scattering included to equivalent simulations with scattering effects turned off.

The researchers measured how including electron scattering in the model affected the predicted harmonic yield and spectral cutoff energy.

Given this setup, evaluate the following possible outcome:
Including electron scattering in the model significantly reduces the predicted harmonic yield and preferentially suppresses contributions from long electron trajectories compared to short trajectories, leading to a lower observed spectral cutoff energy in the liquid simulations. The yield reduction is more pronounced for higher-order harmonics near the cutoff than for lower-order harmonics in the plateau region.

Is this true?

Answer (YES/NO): NO